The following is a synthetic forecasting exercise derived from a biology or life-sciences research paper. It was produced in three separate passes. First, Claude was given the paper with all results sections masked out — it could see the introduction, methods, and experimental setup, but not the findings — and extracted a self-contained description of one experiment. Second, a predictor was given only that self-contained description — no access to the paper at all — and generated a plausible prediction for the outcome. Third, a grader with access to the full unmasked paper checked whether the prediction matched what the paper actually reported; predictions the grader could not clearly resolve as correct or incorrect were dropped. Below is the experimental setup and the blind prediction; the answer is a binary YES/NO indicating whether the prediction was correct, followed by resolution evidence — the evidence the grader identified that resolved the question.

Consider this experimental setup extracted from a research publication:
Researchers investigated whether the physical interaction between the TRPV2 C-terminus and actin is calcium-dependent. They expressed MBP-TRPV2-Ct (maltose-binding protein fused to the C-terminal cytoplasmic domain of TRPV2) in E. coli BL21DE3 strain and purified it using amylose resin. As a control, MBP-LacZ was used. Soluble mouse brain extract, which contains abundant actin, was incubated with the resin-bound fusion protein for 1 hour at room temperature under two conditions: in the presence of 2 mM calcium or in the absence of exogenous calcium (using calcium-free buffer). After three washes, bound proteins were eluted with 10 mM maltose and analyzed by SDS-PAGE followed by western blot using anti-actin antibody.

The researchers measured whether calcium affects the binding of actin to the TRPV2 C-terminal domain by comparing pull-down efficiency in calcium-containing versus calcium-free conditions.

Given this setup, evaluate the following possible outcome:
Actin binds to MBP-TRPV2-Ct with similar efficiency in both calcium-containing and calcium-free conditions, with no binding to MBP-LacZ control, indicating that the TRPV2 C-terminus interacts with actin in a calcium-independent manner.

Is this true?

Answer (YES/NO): YES